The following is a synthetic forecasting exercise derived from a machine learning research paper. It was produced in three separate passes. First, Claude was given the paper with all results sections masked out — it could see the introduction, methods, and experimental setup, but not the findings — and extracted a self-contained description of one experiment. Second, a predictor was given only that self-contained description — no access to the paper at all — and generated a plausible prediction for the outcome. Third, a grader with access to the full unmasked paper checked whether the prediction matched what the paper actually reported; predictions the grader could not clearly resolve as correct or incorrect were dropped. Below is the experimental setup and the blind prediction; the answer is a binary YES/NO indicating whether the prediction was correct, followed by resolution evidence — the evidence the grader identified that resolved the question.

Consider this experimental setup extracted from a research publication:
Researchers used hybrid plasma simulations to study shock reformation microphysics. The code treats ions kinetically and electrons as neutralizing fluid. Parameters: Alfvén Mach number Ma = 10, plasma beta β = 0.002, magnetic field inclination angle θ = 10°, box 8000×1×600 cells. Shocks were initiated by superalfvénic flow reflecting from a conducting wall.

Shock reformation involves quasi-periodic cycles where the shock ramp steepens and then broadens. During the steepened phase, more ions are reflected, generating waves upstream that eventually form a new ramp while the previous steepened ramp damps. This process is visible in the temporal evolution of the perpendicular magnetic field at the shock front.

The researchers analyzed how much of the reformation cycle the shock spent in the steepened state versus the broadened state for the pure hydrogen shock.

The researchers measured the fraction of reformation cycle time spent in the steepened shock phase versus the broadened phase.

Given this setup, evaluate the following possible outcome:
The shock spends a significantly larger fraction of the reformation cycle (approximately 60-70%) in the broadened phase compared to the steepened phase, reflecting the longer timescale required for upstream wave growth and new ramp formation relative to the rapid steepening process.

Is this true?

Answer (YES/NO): NO